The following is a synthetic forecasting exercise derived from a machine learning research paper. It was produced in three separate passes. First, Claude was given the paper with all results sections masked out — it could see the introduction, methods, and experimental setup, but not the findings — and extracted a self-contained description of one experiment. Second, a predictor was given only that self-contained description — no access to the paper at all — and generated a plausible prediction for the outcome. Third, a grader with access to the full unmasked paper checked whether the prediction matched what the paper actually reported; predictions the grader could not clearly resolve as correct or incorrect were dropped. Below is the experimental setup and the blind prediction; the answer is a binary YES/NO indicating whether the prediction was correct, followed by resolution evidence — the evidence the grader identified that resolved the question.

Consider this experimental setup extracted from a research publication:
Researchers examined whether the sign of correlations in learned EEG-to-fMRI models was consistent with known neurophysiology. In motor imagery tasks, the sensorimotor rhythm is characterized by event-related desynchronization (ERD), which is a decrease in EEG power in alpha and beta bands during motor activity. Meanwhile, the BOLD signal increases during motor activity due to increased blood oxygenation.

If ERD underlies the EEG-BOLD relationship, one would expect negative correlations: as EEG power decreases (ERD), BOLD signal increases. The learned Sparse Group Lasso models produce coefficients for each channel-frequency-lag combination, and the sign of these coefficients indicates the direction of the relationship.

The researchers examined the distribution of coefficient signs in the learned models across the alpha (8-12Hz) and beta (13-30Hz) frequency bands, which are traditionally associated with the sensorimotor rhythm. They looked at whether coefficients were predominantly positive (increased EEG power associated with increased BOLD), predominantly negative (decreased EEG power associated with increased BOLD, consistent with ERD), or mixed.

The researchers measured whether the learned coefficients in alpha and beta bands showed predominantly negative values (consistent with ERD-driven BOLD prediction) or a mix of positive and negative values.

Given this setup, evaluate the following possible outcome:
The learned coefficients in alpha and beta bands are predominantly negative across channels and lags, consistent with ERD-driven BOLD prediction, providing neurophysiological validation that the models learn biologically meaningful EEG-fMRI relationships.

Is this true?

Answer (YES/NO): YES